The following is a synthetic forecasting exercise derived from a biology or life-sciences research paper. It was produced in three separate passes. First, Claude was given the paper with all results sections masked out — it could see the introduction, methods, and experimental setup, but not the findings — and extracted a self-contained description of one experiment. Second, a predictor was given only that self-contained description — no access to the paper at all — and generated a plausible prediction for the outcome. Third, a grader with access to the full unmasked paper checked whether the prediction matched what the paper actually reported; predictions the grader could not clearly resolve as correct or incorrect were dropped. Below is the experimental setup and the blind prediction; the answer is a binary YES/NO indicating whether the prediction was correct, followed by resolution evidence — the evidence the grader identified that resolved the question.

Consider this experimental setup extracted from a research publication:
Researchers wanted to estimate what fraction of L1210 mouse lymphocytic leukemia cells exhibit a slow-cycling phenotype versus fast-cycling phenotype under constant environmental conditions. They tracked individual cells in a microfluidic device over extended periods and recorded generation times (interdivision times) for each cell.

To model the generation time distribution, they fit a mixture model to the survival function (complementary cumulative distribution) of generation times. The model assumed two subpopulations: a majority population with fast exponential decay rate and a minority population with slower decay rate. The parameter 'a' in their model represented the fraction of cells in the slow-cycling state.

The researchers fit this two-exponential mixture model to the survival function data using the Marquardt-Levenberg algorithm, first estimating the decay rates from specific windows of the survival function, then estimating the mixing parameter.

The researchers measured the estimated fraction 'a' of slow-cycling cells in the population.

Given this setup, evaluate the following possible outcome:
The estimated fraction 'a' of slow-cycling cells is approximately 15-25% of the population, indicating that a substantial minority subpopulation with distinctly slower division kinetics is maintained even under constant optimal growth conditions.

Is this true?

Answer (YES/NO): NO